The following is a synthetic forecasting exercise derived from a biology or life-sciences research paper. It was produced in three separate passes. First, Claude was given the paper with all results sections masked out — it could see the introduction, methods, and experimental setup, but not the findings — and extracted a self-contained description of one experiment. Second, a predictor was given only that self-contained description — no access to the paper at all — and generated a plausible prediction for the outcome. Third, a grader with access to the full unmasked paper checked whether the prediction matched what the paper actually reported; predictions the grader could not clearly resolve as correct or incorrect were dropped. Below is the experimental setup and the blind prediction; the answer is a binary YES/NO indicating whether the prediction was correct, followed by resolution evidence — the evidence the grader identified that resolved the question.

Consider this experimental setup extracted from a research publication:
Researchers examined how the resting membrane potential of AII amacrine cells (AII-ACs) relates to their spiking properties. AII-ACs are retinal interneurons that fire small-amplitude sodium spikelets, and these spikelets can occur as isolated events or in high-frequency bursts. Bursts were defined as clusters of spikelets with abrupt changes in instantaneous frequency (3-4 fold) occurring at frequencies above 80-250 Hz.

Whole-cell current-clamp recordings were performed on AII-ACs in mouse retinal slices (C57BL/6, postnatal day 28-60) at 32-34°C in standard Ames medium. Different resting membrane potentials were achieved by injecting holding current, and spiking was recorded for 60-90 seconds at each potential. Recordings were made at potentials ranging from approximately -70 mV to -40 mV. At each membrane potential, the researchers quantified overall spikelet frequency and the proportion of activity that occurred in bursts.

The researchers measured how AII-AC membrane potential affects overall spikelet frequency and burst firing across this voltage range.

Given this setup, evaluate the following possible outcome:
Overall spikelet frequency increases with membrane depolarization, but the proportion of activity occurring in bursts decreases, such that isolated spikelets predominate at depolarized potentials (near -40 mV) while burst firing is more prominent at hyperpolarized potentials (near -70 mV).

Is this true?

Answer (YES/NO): YES